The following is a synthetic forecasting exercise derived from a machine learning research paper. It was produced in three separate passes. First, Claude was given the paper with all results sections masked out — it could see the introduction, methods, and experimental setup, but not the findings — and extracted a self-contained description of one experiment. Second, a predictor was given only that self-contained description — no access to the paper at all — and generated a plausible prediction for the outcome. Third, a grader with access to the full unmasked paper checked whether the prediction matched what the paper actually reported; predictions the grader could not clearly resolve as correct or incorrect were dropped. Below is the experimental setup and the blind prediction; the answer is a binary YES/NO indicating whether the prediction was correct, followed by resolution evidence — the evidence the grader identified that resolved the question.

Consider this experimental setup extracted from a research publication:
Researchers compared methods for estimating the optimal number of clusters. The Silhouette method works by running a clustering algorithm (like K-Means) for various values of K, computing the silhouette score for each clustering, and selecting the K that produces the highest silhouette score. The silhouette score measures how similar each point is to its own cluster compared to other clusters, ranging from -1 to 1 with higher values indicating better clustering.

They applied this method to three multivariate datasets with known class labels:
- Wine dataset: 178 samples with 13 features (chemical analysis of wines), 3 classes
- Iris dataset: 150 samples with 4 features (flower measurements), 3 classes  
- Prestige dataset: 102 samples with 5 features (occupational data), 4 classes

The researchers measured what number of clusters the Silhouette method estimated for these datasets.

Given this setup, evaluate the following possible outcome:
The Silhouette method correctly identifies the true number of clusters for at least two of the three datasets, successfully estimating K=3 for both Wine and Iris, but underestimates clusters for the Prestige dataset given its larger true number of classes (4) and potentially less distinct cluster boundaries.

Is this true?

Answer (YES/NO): NO